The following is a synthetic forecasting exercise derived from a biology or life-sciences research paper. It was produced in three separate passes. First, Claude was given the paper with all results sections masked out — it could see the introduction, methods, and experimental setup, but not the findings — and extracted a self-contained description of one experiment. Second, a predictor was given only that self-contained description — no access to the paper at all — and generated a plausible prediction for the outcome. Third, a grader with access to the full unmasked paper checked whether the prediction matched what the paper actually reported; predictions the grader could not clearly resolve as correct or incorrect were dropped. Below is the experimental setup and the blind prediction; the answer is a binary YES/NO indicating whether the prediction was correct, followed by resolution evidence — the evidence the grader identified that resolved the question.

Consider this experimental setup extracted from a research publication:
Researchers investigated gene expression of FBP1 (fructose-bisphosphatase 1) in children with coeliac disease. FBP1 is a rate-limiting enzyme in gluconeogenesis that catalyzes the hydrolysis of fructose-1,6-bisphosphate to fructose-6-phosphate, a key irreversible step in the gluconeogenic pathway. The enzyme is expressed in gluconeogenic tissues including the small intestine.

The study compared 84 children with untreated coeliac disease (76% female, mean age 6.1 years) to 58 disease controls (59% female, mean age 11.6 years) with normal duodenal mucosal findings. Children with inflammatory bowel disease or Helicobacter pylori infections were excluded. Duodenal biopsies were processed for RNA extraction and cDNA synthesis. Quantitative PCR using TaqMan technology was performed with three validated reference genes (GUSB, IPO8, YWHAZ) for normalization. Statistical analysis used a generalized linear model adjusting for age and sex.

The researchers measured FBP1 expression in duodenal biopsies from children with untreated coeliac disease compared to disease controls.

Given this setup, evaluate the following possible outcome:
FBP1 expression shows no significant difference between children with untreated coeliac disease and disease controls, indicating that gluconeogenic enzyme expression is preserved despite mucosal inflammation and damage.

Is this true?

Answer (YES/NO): NO